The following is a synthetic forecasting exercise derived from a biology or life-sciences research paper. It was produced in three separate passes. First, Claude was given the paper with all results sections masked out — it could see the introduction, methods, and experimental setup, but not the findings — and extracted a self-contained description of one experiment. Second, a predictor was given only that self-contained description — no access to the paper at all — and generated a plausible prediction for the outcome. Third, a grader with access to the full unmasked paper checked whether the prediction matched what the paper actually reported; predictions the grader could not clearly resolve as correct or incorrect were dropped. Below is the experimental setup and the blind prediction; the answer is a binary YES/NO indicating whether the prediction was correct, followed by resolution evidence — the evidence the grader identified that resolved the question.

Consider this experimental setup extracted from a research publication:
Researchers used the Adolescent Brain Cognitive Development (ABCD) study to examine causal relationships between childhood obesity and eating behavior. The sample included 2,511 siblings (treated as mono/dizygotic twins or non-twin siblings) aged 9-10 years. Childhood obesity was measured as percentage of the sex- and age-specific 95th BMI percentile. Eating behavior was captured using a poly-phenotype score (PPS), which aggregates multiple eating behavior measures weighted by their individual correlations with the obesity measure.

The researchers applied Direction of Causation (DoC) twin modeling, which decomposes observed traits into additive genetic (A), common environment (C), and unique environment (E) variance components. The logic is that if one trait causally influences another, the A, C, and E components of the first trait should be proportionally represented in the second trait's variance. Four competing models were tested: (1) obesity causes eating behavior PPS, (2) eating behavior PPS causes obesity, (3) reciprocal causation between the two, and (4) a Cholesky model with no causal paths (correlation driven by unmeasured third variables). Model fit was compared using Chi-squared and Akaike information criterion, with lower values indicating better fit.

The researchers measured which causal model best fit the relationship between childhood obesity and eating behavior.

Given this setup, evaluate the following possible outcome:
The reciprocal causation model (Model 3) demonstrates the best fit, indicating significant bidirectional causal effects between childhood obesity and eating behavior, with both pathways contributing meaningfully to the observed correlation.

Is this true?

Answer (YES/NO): YES